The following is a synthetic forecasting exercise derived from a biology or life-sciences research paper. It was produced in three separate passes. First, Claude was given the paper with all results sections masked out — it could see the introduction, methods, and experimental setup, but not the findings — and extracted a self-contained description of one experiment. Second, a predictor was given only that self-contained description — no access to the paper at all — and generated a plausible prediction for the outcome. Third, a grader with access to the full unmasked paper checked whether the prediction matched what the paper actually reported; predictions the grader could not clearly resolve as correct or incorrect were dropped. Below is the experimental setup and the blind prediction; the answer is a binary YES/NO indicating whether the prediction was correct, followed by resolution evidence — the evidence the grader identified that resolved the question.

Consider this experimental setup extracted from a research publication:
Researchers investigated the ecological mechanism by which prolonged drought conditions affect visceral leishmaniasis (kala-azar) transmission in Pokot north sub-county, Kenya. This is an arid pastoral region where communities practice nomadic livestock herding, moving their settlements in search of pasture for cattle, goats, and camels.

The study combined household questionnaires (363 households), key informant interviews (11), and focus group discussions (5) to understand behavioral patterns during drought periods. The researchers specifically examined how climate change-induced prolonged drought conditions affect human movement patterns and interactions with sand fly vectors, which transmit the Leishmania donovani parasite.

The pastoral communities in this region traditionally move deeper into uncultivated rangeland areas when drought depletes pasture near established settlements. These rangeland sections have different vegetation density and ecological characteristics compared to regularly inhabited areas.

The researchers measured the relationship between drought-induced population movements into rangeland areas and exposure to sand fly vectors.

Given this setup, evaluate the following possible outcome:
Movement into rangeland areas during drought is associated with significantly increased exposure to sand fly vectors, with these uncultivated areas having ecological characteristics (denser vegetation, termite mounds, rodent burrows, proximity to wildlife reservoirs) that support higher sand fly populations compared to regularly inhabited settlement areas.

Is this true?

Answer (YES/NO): NO